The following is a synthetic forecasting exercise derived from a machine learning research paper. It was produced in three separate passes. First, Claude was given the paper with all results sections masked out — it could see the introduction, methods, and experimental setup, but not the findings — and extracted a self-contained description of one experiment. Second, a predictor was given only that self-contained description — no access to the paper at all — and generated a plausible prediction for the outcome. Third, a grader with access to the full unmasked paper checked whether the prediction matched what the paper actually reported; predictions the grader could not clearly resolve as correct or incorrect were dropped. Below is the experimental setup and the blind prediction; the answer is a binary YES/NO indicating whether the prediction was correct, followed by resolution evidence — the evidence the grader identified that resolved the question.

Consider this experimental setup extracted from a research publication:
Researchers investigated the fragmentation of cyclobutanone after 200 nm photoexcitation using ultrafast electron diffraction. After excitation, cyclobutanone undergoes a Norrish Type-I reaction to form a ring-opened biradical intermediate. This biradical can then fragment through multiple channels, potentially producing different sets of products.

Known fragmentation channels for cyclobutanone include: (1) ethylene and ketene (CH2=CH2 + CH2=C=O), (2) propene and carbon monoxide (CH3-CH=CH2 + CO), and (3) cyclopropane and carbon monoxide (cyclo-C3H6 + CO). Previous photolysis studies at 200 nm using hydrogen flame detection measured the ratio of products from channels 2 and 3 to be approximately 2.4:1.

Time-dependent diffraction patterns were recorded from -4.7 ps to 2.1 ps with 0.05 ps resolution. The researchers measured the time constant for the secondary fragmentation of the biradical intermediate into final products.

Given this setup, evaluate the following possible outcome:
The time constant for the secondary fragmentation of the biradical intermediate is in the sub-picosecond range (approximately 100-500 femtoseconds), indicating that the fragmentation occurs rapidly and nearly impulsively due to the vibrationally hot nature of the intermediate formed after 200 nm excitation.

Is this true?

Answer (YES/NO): NO